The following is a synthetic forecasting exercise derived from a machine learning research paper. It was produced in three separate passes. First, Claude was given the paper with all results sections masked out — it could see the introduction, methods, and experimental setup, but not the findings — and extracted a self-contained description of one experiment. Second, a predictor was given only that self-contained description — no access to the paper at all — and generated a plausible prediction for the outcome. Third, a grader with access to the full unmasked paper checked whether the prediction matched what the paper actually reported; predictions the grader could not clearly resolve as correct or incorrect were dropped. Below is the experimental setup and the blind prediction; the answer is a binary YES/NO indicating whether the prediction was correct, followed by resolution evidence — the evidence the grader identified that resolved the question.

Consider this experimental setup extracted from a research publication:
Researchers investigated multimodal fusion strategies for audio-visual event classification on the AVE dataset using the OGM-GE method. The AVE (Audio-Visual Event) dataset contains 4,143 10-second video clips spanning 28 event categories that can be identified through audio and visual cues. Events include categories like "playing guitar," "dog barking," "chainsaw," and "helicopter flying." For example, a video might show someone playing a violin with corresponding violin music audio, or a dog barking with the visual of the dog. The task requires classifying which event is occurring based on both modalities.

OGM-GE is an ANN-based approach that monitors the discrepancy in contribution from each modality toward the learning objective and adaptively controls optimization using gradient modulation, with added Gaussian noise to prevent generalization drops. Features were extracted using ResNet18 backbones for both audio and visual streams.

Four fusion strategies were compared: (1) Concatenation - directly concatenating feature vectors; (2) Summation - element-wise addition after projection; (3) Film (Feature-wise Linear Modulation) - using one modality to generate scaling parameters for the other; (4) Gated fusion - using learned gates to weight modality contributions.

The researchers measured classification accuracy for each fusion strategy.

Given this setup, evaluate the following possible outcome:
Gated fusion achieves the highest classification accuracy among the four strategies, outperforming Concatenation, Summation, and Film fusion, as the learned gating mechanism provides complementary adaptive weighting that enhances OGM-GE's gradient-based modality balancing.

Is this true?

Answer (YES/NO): NO